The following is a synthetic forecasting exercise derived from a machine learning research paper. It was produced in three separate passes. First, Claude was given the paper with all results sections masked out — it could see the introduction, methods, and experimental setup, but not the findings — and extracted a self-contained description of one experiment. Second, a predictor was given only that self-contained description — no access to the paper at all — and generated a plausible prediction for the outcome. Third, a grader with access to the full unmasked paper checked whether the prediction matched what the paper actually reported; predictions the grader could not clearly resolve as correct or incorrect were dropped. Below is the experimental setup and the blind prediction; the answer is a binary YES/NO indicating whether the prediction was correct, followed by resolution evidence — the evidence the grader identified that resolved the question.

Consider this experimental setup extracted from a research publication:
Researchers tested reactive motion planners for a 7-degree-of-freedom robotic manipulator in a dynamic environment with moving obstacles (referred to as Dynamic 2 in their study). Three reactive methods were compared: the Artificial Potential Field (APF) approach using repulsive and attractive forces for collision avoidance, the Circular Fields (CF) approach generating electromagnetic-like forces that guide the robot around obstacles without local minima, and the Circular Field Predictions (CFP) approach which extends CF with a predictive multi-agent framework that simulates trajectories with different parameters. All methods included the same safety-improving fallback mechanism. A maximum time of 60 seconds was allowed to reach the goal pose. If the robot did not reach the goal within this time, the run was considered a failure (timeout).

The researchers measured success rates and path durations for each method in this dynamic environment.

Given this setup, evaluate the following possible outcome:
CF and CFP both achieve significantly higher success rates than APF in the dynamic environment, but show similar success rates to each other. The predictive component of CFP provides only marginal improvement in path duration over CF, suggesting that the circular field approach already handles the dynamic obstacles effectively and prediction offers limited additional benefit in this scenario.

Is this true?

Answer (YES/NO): NO